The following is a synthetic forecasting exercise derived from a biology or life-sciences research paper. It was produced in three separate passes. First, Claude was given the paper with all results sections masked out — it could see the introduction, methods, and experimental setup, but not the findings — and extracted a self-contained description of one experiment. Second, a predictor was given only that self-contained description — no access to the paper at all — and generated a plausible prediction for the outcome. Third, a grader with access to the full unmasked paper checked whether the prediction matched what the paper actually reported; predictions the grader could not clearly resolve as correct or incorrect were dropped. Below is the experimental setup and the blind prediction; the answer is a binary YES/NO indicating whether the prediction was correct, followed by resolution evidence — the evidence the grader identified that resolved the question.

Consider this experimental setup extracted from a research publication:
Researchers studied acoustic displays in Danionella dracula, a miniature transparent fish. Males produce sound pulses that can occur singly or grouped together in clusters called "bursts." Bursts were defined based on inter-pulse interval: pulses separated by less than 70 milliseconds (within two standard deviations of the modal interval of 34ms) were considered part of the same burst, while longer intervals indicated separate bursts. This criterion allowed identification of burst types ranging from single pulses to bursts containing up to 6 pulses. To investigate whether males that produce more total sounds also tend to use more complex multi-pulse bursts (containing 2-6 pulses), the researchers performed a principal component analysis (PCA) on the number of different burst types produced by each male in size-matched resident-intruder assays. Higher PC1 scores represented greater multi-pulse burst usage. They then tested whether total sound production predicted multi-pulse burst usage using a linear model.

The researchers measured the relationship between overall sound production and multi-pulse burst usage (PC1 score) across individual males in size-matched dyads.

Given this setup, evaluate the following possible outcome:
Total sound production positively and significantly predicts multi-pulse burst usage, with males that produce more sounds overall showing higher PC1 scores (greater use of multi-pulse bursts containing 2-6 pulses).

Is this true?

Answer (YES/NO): YES